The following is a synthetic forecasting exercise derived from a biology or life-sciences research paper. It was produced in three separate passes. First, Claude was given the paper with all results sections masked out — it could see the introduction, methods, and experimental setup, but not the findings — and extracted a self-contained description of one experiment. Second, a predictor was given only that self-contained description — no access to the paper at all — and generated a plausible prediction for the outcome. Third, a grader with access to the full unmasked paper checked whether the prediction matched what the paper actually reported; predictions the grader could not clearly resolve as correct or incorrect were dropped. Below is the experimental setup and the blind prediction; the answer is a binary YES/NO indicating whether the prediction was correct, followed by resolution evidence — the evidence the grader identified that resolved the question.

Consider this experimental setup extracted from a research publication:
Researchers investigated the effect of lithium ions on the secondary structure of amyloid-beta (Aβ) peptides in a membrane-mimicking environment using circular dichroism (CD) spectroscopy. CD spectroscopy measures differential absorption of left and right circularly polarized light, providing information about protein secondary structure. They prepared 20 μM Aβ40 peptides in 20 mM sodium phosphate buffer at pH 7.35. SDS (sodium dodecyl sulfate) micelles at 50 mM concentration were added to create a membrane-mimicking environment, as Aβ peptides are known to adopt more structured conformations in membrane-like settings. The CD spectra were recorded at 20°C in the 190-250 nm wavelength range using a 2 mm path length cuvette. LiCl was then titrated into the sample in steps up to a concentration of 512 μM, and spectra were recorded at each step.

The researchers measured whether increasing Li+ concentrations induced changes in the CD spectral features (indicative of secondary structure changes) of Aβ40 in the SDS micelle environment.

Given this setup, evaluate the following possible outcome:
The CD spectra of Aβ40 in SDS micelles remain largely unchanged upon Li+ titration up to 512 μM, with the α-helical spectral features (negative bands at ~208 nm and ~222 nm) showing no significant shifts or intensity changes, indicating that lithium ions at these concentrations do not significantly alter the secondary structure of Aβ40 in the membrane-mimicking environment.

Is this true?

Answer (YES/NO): NO